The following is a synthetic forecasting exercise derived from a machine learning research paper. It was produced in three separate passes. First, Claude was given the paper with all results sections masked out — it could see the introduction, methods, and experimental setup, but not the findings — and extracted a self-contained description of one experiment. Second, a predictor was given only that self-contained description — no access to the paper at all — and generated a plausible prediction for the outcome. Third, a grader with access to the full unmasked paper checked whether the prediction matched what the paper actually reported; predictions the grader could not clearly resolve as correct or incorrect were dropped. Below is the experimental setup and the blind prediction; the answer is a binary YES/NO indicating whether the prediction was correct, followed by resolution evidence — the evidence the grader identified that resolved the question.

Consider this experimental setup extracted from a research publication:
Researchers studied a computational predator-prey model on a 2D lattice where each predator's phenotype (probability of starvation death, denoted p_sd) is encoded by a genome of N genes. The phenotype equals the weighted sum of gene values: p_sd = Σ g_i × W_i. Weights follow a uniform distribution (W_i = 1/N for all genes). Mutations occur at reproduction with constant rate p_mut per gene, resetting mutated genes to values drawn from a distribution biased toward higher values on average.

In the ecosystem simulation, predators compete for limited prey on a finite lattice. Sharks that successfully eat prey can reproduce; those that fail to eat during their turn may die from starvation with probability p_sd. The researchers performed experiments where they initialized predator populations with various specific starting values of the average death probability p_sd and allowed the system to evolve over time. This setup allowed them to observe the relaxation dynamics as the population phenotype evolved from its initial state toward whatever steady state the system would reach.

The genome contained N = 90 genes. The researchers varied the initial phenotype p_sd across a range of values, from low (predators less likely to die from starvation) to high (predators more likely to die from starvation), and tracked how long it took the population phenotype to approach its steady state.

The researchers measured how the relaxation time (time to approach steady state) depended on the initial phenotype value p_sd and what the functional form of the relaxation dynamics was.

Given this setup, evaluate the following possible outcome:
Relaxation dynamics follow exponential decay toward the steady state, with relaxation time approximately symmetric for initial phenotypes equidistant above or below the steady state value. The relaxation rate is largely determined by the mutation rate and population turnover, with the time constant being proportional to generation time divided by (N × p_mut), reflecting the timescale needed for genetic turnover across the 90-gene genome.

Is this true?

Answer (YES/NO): NO